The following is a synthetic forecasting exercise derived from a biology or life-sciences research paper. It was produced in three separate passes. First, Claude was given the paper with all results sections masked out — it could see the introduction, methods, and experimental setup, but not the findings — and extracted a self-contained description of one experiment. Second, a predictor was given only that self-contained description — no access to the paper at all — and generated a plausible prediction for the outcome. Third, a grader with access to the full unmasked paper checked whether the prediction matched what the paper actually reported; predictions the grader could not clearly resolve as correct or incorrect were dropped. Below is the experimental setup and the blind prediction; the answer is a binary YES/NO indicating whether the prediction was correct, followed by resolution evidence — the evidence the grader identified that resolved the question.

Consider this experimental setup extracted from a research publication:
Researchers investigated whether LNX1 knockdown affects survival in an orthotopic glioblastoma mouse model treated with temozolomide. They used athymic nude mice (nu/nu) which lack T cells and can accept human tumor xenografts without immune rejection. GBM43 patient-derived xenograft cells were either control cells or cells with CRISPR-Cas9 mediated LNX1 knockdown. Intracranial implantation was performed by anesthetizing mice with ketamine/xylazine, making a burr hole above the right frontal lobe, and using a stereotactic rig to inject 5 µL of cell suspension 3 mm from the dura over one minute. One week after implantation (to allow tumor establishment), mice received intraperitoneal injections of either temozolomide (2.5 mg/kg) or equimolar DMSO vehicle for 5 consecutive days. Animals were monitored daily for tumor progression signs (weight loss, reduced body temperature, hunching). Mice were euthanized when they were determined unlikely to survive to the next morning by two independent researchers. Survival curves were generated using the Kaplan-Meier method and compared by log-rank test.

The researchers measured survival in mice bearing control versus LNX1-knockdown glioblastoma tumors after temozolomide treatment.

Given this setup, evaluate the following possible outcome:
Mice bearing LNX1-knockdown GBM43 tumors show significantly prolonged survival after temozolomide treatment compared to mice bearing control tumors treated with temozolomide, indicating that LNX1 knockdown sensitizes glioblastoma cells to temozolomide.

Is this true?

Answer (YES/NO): NO